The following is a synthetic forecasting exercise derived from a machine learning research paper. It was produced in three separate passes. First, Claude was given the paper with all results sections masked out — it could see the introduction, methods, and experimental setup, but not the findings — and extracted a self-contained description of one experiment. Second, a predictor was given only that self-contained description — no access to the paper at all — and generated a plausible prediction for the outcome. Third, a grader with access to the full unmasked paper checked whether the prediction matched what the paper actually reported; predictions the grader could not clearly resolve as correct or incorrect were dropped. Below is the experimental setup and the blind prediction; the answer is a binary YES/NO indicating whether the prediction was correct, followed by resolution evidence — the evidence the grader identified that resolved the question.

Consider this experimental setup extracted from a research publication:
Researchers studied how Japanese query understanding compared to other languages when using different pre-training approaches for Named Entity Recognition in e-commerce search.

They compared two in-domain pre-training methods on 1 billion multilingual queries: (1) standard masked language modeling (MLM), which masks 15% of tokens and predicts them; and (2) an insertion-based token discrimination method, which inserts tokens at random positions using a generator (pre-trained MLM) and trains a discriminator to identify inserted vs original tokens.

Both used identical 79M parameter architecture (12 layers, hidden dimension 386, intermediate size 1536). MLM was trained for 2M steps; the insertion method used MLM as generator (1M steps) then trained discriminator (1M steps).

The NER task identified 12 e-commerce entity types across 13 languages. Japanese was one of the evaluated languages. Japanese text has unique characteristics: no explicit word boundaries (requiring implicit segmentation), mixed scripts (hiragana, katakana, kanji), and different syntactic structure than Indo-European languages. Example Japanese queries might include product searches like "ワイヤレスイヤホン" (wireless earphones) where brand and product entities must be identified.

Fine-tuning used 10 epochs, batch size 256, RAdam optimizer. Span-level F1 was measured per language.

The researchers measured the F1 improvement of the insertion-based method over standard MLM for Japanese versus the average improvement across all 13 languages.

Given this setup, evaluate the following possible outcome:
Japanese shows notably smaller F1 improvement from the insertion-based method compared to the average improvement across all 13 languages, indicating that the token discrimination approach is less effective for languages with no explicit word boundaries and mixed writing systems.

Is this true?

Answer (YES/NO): NO